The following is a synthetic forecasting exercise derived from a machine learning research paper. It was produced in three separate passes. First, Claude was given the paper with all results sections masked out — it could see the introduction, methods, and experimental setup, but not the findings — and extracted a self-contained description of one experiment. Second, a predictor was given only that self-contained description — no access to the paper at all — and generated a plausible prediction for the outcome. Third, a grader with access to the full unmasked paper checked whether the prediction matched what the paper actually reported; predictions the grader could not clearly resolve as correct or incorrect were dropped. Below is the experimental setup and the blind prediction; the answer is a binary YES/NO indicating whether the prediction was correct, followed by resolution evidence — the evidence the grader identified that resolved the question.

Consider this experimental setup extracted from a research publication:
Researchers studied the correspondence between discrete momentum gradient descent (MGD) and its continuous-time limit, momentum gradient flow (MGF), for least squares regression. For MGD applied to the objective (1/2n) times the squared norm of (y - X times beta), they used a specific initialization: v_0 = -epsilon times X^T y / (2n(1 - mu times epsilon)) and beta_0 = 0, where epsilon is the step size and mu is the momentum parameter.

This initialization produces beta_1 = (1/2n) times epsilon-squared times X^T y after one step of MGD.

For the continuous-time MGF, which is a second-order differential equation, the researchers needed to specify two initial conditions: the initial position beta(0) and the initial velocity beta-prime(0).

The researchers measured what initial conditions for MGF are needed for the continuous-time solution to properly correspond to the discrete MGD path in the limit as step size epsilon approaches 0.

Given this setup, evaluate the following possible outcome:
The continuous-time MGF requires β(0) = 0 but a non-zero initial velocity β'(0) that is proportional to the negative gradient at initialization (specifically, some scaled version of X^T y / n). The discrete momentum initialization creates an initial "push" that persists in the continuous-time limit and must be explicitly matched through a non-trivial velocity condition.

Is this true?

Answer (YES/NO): NO